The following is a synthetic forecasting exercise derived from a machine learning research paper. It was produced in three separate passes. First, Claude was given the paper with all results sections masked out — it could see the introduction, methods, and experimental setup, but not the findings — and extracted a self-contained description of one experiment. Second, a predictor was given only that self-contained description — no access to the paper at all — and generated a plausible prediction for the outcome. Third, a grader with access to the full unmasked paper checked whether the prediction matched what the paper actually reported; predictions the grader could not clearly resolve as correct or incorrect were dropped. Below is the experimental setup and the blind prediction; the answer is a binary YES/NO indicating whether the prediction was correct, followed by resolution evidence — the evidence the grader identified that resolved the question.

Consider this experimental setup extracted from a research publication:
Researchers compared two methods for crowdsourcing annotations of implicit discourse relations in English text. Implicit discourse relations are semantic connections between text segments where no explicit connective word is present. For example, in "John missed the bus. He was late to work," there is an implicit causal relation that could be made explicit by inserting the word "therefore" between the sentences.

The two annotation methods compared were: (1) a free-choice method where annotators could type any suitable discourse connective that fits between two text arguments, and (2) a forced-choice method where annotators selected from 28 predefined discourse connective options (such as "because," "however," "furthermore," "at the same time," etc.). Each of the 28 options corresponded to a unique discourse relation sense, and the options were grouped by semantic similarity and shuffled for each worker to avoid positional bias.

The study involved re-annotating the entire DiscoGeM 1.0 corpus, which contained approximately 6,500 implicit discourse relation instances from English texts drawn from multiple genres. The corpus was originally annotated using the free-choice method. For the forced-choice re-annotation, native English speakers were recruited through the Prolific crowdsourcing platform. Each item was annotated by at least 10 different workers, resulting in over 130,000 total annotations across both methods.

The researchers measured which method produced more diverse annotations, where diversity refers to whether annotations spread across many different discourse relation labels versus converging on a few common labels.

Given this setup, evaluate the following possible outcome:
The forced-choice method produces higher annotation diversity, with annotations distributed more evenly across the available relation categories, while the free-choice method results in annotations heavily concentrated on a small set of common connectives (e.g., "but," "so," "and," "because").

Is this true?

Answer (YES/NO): YES